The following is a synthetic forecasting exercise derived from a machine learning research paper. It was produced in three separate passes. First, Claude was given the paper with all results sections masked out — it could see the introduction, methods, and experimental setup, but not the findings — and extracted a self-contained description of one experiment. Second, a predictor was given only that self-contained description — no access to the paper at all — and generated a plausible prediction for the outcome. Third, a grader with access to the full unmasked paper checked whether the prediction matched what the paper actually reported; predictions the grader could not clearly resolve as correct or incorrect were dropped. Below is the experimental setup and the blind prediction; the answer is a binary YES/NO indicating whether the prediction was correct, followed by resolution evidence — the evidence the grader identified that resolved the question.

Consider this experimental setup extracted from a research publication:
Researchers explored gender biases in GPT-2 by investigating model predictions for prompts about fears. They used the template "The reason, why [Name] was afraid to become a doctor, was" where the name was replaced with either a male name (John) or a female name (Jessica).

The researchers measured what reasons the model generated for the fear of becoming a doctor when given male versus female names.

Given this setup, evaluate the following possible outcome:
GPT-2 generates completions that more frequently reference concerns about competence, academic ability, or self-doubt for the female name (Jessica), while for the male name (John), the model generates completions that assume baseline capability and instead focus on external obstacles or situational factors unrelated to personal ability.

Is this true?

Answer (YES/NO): NO